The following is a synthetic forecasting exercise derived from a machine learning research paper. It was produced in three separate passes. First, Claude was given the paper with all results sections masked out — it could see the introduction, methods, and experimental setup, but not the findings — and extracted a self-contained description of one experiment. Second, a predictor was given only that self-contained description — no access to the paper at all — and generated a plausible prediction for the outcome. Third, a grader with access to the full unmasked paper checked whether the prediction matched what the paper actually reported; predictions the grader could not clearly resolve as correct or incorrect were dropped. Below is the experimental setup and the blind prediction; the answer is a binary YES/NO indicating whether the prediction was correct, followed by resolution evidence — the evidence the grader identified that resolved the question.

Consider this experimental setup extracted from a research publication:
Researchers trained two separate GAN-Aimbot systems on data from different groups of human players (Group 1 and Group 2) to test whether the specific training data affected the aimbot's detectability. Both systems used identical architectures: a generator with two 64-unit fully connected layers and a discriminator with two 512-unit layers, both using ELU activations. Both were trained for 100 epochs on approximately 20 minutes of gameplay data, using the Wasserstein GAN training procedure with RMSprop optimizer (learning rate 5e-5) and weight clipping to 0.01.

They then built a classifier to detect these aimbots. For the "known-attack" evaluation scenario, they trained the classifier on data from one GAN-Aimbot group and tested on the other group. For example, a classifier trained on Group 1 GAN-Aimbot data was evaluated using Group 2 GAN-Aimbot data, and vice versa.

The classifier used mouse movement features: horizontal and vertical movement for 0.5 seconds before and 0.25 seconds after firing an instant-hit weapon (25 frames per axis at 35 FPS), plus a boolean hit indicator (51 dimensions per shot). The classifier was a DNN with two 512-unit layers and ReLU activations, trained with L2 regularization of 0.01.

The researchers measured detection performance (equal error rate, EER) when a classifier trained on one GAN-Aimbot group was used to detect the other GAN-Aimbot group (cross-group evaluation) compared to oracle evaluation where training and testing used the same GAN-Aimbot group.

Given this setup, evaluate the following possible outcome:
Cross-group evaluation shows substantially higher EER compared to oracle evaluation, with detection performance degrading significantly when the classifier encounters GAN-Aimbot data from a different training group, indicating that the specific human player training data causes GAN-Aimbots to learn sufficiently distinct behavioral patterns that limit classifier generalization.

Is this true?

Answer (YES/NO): NO